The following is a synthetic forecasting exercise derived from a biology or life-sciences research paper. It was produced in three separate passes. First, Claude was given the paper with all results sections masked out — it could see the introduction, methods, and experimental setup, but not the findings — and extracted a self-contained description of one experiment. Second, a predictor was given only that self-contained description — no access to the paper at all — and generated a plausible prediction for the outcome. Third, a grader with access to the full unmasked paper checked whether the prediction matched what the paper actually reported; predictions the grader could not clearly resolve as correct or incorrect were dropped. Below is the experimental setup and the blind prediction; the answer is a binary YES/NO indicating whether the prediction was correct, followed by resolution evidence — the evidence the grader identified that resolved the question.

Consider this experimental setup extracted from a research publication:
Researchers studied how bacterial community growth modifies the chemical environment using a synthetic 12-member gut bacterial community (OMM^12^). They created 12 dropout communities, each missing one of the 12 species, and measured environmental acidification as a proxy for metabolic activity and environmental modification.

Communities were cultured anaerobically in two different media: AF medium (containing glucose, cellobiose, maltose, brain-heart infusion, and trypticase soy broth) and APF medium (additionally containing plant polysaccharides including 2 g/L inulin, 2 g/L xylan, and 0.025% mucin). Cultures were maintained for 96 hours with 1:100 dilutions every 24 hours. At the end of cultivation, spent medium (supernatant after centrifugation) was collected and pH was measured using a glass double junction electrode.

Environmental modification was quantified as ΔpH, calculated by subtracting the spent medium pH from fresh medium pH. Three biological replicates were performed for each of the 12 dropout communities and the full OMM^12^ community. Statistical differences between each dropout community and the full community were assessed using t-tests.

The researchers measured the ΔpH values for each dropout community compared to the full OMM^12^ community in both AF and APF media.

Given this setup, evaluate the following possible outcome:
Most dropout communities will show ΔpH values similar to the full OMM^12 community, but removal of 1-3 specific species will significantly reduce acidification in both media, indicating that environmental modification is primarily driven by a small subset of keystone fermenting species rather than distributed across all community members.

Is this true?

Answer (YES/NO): NO